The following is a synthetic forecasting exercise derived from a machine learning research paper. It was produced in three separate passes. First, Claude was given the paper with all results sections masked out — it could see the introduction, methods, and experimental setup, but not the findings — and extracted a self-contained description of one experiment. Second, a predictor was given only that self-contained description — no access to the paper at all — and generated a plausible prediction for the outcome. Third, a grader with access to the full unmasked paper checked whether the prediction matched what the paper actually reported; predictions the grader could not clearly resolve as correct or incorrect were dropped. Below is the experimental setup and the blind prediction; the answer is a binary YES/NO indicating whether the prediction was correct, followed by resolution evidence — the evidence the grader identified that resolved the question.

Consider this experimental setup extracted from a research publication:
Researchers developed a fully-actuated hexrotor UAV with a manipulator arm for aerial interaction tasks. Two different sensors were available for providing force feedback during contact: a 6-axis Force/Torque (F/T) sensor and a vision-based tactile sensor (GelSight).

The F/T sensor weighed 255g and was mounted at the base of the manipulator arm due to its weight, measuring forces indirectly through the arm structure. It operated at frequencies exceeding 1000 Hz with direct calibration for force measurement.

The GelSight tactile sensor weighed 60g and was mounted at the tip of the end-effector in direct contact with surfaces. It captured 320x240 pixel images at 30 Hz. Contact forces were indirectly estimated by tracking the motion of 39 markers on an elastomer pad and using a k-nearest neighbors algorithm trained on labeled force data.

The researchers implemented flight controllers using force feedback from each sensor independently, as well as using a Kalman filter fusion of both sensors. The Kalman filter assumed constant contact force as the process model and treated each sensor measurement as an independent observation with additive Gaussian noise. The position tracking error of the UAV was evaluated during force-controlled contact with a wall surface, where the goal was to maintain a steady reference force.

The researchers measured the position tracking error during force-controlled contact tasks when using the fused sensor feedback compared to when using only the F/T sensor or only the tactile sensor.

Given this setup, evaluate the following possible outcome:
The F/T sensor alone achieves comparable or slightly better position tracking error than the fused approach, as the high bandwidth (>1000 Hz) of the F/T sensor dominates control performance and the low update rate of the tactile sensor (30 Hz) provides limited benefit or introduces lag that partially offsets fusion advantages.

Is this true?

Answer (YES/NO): NO